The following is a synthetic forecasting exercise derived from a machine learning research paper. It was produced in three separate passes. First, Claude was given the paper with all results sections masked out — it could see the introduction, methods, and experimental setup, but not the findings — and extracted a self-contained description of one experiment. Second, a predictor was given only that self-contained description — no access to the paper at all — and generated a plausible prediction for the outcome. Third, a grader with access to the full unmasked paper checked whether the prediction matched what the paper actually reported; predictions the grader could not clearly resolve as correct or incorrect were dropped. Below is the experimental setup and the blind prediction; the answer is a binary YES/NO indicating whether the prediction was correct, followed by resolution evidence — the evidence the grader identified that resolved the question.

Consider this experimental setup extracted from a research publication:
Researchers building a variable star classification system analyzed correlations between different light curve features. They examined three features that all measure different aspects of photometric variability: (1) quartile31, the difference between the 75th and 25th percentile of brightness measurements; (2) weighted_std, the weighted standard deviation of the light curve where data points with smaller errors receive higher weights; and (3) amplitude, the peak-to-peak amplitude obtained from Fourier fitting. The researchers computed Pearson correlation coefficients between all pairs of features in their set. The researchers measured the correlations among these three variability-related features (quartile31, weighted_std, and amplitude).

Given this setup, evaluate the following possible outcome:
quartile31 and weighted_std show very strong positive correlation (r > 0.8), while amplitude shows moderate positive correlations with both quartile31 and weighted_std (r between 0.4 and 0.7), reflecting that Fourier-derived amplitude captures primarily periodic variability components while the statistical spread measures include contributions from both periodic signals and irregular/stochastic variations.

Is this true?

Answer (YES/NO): NO